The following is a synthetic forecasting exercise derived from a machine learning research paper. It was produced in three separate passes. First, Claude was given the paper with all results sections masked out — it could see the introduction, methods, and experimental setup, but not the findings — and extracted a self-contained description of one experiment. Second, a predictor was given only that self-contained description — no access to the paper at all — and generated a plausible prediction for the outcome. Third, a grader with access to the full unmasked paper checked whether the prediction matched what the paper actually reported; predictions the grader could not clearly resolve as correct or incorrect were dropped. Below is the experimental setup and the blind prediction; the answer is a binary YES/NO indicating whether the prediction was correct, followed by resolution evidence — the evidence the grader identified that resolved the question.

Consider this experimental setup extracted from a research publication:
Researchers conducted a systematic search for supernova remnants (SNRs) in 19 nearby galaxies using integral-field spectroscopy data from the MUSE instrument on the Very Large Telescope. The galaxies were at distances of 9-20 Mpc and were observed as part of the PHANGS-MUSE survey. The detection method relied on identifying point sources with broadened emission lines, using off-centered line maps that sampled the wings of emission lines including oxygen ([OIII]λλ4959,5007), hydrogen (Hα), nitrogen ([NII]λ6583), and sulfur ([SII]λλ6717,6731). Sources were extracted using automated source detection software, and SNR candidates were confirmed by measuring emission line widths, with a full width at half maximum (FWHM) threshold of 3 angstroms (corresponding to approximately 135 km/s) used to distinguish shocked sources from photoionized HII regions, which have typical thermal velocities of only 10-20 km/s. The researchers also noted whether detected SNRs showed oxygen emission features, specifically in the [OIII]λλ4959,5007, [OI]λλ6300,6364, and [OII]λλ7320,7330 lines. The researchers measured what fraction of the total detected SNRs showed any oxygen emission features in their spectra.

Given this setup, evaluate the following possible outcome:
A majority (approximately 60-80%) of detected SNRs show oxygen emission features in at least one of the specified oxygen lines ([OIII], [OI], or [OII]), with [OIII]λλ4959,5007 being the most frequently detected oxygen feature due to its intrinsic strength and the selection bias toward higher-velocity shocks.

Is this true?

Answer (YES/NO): NO